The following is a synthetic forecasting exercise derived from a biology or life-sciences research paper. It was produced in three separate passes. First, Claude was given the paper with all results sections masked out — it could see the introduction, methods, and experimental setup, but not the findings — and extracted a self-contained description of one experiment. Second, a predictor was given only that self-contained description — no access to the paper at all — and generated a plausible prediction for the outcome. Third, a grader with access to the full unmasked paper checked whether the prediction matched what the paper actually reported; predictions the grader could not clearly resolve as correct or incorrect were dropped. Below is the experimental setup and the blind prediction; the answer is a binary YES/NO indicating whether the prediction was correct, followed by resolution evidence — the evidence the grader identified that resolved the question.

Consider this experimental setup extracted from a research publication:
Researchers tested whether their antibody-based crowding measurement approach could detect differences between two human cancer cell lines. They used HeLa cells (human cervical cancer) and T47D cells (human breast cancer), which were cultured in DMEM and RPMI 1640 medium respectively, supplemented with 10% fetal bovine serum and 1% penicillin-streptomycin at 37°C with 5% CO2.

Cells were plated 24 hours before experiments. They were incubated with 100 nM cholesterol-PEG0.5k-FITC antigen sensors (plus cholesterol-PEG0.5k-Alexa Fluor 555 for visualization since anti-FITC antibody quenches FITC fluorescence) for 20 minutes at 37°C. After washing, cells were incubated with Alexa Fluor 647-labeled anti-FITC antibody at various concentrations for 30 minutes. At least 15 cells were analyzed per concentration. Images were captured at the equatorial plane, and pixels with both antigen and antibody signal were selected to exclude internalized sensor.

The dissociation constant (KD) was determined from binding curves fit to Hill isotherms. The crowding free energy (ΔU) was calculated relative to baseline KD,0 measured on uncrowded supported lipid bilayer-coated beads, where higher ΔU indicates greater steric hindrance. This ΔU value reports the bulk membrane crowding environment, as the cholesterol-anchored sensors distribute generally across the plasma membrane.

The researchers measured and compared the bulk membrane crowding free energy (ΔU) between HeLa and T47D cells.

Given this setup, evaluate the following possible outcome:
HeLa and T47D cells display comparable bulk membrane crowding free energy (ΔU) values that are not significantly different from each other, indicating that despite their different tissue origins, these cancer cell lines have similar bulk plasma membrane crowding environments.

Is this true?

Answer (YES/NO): NO